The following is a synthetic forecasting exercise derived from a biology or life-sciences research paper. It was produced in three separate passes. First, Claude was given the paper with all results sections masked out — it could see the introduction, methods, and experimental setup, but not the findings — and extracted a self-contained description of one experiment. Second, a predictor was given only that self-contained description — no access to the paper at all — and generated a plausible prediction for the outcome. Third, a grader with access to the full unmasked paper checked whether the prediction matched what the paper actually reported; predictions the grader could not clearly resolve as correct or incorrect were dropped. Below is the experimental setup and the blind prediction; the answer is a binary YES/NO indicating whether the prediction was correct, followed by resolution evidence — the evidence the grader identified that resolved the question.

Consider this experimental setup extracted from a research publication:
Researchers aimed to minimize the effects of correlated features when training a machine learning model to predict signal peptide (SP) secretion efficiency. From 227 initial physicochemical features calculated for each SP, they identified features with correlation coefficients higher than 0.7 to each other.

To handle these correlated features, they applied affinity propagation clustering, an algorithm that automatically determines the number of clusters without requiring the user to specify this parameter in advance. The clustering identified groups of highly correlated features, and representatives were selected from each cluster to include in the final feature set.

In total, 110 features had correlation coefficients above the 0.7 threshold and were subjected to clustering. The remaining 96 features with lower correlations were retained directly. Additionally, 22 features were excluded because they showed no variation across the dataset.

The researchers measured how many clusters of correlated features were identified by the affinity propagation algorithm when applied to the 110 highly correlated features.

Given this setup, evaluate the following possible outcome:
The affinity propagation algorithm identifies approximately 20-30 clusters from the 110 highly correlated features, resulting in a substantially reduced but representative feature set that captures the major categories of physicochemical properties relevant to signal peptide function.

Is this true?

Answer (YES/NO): NO